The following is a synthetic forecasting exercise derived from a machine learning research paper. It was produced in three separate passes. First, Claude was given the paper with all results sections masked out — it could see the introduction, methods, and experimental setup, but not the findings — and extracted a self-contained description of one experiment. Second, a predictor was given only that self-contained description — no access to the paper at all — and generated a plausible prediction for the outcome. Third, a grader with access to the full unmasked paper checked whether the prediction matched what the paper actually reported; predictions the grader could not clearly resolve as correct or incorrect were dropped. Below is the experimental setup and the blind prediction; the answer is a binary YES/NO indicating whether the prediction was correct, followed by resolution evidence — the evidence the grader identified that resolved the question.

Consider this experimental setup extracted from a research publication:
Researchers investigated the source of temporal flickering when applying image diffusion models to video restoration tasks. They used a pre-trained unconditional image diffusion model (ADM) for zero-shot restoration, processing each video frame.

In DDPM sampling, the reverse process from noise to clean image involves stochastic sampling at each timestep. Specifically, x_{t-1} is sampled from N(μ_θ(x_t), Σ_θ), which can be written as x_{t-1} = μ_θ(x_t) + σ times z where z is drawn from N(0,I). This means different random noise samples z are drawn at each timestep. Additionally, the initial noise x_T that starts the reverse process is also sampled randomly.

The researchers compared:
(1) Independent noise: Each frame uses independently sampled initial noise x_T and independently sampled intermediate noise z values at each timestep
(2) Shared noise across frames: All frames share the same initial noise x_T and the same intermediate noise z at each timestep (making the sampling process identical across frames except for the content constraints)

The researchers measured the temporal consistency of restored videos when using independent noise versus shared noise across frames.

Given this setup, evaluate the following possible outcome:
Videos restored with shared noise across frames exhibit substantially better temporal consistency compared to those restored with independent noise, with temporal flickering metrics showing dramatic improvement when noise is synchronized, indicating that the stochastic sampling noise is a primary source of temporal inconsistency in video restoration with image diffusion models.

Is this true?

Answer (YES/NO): YES